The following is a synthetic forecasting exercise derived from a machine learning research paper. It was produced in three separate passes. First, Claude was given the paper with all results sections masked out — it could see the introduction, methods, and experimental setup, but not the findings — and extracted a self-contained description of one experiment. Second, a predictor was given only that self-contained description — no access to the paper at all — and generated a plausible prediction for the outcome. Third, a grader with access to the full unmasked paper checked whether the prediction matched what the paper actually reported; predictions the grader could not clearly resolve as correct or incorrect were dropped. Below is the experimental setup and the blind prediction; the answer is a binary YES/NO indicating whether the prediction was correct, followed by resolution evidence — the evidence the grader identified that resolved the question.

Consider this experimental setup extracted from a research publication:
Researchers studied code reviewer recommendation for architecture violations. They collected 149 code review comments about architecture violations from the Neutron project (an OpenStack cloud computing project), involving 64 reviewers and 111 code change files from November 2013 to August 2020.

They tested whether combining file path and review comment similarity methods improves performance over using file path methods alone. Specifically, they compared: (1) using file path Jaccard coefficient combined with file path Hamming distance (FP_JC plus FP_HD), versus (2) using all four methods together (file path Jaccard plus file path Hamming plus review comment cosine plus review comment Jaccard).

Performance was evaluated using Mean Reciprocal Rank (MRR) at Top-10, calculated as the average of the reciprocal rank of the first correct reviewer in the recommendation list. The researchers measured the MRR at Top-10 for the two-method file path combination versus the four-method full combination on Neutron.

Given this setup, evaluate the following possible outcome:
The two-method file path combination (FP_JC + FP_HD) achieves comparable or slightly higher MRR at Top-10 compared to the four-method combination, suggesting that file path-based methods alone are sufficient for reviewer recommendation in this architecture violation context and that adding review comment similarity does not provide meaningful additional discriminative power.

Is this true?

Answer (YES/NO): YES